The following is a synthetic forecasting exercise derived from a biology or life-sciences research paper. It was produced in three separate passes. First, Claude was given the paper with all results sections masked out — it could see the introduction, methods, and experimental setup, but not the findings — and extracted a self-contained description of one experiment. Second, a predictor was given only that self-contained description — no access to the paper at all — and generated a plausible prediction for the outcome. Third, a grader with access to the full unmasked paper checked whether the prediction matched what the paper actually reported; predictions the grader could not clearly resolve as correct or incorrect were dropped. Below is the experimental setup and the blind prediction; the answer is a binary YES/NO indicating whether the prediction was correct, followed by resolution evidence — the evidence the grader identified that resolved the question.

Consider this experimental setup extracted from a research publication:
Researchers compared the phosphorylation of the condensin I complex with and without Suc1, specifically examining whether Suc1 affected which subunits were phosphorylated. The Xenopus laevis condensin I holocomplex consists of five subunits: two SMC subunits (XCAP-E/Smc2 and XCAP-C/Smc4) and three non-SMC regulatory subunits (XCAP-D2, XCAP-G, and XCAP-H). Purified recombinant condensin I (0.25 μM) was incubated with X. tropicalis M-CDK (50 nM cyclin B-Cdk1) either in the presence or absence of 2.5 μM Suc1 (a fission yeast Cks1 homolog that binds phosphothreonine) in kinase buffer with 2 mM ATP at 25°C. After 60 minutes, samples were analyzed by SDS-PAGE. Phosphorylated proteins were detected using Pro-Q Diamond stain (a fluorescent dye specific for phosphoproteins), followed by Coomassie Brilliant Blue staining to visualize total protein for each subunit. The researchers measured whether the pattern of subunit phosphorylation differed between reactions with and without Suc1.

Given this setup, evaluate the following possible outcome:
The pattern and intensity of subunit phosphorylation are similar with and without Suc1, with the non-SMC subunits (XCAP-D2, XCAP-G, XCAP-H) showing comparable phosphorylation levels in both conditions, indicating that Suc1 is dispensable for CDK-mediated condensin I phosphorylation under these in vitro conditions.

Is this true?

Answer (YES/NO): NO